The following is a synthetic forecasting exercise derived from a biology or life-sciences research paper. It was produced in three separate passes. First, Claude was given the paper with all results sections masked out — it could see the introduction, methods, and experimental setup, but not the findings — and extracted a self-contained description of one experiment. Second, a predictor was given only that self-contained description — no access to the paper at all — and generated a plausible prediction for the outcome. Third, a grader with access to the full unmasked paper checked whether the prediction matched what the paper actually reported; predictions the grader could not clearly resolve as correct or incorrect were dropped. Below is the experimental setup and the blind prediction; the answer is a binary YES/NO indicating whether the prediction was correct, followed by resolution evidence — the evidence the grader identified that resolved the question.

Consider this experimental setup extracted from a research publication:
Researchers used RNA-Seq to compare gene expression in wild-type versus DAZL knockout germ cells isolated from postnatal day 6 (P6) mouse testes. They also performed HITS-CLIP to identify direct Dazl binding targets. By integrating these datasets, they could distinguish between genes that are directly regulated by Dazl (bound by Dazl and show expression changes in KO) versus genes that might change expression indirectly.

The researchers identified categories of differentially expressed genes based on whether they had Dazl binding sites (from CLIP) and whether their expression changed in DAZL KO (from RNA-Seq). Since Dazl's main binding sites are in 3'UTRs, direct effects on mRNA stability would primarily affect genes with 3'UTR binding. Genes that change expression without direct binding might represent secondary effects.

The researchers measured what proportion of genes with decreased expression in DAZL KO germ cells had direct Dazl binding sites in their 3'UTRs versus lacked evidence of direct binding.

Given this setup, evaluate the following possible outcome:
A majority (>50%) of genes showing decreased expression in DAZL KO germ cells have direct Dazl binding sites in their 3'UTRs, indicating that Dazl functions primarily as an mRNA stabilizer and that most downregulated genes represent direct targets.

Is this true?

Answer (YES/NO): NO